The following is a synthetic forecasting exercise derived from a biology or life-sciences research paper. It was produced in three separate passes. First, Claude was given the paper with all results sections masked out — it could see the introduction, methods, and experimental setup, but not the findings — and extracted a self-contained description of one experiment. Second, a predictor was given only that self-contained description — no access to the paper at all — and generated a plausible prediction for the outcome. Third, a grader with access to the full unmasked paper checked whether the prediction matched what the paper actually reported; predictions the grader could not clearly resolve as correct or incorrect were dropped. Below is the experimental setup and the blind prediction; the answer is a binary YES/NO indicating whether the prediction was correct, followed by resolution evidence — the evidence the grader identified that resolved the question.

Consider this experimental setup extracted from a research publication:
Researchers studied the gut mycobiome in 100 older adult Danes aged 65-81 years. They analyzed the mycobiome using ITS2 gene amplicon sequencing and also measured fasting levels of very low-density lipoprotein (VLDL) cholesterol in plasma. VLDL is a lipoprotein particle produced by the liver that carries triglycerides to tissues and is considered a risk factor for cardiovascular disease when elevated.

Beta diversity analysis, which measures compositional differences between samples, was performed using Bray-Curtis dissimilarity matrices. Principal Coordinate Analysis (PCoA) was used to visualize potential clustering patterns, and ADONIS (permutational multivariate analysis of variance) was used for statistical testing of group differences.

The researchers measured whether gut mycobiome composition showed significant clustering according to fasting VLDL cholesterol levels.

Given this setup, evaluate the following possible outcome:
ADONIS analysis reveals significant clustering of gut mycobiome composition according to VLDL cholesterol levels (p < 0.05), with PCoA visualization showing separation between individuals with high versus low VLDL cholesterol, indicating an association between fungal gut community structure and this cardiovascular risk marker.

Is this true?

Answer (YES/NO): YES